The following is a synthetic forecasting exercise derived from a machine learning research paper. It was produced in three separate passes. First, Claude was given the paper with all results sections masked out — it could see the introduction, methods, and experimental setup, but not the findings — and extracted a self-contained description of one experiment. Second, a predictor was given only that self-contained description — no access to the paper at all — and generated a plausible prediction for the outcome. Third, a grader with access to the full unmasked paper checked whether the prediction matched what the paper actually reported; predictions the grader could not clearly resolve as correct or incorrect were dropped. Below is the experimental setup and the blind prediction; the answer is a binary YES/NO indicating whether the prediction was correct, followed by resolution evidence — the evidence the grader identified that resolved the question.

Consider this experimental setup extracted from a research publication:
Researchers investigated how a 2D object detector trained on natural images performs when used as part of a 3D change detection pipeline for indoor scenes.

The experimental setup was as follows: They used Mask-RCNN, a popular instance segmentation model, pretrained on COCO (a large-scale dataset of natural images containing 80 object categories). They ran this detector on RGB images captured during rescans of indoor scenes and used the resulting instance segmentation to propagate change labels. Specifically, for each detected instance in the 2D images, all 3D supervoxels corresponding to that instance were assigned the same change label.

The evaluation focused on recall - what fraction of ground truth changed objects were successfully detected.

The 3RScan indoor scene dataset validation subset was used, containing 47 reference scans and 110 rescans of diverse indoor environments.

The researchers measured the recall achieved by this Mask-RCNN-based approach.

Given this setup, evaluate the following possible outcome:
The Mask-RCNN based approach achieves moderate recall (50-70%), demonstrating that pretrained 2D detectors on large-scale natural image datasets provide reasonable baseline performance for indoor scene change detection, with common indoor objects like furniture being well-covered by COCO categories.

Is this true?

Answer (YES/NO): NO